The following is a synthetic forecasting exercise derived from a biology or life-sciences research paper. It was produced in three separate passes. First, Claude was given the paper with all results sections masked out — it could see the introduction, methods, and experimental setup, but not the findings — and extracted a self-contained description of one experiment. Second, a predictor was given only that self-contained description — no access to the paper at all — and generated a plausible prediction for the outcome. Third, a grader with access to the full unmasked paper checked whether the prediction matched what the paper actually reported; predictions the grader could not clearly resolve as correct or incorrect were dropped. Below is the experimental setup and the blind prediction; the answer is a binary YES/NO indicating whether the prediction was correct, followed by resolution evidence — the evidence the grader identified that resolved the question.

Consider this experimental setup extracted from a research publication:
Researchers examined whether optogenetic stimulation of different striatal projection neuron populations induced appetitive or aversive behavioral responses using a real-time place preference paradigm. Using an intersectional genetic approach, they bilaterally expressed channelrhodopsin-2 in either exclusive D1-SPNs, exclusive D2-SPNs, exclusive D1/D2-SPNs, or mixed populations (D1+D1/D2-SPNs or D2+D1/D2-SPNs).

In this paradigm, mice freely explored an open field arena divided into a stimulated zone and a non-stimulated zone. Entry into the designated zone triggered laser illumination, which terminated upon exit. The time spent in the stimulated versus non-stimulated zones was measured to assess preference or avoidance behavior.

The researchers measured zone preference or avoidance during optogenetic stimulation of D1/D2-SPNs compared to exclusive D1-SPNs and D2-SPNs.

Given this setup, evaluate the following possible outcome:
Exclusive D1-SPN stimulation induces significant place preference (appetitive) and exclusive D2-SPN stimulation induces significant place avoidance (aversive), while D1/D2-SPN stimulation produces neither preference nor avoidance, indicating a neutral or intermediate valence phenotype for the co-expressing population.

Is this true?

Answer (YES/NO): NO